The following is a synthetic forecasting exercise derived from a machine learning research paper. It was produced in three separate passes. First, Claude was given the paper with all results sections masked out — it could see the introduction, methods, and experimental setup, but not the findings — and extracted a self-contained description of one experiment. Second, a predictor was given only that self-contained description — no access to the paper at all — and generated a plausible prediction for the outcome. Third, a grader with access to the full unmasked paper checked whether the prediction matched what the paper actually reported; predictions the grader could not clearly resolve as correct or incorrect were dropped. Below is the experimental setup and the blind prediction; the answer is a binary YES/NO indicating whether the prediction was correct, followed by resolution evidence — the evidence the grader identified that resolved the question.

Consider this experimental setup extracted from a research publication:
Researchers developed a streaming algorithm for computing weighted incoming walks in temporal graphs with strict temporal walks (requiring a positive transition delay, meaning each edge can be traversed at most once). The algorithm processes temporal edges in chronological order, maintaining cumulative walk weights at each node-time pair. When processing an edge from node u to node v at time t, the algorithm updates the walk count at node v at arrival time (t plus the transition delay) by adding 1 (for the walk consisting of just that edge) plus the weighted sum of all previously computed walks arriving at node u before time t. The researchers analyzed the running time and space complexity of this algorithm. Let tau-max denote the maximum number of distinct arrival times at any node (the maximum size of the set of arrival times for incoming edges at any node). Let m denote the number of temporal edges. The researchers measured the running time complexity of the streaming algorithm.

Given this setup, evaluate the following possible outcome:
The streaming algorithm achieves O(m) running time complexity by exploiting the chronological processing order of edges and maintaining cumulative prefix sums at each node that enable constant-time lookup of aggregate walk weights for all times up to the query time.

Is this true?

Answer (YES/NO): NO